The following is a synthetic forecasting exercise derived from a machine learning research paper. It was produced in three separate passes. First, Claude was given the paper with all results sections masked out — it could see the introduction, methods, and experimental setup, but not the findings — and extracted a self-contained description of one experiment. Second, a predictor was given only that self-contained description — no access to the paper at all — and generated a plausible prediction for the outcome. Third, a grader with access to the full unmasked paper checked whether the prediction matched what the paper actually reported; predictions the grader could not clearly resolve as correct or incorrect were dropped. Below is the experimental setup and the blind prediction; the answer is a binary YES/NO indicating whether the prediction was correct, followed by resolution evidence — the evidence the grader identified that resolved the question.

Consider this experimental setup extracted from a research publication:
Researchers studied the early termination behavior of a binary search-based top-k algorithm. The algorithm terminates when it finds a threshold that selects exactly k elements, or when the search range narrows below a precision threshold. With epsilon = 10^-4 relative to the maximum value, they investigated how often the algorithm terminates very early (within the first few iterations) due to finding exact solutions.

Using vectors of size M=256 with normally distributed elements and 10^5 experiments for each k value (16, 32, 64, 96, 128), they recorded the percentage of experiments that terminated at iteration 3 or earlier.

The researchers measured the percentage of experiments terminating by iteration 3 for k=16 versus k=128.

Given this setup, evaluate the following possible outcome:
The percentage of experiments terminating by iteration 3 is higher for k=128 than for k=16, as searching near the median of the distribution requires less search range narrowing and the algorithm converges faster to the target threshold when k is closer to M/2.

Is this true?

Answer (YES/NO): NO